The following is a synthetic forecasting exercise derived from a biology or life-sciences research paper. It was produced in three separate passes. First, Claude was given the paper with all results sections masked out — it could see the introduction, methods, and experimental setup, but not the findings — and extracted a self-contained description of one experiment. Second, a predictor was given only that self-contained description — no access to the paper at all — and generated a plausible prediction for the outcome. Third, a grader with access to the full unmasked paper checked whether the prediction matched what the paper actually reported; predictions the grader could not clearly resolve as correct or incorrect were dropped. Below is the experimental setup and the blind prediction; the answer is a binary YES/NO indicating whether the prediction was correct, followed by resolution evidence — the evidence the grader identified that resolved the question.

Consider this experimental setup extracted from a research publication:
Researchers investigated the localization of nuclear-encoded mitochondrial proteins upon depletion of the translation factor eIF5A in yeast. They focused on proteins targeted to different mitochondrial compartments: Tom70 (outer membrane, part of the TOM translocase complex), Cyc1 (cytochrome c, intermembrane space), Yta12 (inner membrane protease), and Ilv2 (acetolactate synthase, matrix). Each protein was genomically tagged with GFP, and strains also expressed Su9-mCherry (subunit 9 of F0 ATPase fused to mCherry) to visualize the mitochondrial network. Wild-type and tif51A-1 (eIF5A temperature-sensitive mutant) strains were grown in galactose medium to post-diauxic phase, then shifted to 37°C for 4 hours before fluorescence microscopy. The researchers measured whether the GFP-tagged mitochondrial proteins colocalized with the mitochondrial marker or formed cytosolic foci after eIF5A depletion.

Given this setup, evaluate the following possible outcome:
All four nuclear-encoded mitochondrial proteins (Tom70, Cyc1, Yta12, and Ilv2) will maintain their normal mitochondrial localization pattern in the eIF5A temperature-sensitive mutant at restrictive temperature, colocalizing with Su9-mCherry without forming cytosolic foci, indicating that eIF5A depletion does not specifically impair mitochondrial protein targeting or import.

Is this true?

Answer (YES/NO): NO